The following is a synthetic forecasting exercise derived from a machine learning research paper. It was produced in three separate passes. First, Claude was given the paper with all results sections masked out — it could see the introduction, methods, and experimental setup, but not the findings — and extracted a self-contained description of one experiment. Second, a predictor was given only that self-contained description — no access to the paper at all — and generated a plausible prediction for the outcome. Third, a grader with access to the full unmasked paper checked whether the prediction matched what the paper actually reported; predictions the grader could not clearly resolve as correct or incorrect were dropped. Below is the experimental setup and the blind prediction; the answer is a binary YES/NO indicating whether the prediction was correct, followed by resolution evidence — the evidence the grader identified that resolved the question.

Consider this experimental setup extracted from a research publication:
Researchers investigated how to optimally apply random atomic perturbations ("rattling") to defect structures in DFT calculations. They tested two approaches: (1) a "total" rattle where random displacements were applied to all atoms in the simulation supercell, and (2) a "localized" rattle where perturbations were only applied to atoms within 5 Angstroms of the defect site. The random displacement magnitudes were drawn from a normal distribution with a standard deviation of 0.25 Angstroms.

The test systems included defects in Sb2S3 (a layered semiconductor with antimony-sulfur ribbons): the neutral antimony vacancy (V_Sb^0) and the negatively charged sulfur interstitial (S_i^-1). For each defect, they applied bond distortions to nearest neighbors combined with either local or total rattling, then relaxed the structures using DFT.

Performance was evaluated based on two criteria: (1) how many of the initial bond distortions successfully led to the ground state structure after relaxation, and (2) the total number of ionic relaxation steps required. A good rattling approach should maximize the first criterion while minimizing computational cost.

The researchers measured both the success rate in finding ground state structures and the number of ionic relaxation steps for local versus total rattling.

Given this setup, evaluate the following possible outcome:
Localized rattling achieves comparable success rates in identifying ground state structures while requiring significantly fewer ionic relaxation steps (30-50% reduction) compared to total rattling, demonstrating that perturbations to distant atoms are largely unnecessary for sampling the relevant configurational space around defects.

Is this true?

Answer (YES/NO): NO